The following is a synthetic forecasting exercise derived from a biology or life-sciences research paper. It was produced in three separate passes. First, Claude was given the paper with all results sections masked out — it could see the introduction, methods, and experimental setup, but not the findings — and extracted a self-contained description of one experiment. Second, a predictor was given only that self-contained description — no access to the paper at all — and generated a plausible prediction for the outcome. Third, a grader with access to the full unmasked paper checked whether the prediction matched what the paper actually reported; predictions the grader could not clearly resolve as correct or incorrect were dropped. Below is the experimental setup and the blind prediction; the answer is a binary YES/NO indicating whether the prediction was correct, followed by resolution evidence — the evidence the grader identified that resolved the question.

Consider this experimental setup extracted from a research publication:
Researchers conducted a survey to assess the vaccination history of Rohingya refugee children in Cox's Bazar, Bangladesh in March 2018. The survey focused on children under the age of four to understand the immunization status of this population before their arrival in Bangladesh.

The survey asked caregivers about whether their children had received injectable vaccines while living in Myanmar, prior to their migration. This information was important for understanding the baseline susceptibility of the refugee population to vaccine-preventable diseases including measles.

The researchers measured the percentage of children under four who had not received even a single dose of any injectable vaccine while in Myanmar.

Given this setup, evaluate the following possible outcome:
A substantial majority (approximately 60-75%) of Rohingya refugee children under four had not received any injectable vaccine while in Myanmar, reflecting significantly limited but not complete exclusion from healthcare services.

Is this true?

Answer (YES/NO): NO